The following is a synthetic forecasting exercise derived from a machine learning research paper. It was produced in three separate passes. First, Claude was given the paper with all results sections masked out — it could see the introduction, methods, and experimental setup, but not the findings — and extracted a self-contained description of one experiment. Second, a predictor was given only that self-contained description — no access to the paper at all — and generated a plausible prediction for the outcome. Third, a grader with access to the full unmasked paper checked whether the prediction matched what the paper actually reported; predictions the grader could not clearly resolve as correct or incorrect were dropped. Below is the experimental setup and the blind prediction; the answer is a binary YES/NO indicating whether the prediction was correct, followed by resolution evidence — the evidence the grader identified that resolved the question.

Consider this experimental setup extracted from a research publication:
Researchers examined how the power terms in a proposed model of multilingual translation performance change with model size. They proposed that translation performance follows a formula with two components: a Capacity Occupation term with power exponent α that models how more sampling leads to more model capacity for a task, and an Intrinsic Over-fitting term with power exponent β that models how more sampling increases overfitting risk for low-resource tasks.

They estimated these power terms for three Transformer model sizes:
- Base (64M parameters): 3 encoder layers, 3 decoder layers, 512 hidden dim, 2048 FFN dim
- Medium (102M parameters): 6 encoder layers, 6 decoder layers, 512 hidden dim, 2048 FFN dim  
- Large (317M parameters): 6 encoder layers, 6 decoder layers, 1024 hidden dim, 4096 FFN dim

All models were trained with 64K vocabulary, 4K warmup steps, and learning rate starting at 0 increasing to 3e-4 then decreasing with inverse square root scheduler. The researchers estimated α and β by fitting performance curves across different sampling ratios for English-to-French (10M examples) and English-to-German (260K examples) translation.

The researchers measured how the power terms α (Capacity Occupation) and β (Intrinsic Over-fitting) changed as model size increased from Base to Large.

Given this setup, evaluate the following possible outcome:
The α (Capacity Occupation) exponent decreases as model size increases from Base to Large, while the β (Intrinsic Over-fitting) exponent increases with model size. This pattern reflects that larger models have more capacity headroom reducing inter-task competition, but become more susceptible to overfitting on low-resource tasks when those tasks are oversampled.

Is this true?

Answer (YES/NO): NO